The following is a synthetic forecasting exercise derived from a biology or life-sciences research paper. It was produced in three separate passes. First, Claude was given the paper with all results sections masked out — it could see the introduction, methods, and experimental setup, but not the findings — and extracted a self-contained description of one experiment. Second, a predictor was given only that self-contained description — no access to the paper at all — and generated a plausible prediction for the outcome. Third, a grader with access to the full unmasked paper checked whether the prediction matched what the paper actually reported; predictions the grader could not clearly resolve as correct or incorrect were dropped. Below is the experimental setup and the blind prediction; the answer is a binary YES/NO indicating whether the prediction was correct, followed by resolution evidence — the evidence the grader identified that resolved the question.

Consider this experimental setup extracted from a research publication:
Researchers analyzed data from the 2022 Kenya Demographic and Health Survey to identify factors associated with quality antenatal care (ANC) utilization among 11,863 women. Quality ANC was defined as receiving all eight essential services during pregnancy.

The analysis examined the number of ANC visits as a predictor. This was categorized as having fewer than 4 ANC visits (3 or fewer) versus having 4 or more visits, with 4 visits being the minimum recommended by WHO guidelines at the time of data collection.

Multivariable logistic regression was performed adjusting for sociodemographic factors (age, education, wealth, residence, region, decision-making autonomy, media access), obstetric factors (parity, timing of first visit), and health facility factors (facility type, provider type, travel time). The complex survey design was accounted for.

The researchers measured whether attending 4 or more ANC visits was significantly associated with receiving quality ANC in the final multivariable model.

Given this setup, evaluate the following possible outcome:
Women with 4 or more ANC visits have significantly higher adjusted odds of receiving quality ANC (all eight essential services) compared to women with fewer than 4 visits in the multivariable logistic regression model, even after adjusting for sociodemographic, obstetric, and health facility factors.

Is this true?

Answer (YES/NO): YES